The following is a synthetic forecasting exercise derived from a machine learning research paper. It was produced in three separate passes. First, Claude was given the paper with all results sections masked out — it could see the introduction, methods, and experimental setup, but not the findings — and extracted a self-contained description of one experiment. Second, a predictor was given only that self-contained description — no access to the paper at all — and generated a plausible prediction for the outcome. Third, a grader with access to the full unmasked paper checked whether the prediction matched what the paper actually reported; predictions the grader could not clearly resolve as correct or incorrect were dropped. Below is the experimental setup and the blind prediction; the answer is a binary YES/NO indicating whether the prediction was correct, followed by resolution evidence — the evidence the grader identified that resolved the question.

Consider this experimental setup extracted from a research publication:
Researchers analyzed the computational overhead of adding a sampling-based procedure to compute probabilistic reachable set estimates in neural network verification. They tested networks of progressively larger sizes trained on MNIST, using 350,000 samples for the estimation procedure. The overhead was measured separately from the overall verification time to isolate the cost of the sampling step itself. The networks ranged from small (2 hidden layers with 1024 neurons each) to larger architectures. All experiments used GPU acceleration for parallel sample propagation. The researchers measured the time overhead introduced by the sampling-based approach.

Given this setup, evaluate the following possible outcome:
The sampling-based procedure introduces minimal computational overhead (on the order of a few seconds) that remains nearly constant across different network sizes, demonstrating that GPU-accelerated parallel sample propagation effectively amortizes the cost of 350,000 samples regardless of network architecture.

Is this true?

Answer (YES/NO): NO